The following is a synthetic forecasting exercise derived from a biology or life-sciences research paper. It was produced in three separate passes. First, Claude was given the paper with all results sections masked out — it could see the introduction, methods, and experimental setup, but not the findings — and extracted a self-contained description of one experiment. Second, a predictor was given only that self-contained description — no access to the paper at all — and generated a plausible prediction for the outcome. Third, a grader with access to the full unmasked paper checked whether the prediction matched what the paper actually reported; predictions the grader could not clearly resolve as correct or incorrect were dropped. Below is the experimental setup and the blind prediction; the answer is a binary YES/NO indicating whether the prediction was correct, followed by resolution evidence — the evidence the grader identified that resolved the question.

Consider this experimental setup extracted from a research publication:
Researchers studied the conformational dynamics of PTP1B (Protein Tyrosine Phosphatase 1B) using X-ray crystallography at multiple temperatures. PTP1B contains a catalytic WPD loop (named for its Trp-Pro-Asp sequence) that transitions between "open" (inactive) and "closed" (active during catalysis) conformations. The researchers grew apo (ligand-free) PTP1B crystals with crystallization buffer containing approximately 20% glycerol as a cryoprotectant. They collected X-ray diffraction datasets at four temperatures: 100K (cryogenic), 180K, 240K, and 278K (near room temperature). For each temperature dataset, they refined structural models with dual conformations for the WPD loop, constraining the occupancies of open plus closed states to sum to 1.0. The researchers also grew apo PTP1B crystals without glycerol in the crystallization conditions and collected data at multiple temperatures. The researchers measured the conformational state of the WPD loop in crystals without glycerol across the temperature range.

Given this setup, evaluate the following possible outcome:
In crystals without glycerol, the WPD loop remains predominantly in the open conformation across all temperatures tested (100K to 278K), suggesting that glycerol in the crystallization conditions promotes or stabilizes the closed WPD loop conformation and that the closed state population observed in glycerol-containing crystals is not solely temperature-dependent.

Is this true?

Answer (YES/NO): YES